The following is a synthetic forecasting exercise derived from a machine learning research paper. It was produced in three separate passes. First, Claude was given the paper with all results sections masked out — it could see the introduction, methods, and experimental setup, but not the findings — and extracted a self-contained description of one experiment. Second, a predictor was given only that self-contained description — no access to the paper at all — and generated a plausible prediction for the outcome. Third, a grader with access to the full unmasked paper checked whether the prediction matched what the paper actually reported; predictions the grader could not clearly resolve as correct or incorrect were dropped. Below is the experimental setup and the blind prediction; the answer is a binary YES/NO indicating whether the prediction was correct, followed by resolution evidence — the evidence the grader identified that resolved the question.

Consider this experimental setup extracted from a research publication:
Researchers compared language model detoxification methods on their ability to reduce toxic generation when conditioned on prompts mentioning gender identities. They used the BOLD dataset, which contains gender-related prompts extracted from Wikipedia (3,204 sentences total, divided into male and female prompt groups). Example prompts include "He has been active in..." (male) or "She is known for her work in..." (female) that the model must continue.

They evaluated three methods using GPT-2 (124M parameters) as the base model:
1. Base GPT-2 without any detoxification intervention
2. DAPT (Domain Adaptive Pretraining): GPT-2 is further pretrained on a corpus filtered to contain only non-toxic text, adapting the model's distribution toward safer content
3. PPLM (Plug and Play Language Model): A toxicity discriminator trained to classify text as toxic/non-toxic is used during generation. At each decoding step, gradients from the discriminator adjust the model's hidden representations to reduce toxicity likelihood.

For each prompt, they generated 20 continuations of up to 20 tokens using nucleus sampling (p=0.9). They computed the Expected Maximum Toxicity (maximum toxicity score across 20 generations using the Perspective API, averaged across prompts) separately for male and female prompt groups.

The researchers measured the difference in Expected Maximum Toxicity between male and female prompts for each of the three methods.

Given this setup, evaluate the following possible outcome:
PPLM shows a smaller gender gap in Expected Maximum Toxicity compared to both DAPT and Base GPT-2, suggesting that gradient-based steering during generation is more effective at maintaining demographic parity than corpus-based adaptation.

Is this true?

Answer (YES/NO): NO